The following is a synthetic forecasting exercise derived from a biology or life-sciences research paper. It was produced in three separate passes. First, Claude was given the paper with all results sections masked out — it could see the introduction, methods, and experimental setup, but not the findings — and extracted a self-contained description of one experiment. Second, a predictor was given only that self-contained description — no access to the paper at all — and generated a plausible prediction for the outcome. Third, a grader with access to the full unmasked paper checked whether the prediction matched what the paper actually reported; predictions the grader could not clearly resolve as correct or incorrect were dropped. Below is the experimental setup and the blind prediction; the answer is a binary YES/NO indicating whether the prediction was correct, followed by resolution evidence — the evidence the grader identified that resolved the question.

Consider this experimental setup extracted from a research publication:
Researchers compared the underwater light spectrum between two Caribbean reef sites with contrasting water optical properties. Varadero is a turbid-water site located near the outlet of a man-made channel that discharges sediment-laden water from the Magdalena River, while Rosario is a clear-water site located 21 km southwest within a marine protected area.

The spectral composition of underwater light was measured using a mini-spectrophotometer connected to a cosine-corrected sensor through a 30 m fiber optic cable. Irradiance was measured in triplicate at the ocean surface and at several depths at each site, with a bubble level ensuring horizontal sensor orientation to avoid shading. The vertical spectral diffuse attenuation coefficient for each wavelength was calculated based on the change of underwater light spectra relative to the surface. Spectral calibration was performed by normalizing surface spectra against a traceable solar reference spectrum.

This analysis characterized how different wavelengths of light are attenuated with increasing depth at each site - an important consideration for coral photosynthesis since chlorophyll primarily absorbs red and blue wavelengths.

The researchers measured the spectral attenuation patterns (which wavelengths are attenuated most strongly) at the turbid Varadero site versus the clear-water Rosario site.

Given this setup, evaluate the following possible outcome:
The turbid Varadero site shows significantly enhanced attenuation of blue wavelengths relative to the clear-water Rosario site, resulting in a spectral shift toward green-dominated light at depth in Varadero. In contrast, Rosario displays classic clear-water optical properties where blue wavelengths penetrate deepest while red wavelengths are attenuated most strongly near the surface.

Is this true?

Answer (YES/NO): NO